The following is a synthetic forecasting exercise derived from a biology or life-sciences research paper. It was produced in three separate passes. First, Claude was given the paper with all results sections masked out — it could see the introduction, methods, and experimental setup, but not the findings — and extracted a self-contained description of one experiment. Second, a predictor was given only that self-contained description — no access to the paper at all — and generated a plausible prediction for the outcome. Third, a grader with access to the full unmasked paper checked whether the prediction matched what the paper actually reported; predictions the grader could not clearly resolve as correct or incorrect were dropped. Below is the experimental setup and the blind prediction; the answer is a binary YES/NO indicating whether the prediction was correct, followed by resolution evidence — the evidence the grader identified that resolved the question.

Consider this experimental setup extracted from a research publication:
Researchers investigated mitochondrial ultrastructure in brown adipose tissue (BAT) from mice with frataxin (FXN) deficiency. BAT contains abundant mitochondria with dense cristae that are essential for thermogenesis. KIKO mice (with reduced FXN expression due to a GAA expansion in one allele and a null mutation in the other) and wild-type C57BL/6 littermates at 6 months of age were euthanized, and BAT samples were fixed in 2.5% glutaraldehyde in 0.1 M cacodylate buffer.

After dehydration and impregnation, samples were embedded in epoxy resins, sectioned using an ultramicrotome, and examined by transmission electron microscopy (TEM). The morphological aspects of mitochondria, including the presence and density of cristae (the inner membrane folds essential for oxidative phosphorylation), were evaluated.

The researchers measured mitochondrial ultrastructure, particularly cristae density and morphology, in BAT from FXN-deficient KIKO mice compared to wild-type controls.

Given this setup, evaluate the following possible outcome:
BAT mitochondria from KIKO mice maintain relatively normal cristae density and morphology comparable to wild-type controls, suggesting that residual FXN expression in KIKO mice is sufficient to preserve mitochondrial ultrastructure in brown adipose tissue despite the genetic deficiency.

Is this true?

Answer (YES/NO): NO